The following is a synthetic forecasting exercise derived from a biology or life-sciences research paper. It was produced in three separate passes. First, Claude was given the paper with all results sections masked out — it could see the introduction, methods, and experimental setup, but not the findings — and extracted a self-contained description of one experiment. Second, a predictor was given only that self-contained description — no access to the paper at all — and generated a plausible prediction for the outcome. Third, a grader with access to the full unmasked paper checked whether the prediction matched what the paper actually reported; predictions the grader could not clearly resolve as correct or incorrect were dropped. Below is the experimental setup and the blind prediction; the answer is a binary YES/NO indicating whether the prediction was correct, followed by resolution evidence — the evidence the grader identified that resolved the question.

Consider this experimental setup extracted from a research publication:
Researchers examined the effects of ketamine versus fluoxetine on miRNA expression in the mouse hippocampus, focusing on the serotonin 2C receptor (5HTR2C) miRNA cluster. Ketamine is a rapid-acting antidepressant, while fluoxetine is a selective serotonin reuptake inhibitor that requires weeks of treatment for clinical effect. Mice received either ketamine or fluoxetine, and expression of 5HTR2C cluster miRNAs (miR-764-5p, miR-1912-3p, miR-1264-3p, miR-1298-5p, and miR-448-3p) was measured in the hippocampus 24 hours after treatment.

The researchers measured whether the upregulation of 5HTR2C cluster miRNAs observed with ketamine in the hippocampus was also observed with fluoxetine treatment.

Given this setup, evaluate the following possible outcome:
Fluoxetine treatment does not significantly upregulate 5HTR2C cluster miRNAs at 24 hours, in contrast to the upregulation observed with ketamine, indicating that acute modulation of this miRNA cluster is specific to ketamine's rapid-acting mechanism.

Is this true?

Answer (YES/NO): YES